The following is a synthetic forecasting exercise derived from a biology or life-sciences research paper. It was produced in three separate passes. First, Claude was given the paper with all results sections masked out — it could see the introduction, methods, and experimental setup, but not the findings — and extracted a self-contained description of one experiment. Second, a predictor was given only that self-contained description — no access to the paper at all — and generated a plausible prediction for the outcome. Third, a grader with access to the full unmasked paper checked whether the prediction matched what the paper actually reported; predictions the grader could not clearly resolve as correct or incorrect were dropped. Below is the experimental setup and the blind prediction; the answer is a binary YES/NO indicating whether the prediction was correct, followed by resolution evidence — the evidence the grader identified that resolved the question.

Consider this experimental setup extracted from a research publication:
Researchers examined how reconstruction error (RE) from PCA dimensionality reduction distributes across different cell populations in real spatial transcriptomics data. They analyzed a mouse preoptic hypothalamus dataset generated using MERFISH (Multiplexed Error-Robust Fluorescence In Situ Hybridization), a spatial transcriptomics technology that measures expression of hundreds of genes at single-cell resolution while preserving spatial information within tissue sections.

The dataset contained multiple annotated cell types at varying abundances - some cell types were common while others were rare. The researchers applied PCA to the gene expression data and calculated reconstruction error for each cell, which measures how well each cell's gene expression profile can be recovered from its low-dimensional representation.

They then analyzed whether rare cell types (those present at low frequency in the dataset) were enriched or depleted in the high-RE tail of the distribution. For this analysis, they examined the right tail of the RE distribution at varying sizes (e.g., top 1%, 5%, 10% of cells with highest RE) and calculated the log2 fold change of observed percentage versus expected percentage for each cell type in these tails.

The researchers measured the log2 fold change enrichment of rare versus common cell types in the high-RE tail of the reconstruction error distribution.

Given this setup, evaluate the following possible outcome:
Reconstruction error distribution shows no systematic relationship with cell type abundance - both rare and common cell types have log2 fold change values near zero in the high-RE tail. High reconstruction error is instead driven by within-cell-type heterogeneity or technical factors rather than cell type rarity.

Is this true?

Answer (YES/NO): NO